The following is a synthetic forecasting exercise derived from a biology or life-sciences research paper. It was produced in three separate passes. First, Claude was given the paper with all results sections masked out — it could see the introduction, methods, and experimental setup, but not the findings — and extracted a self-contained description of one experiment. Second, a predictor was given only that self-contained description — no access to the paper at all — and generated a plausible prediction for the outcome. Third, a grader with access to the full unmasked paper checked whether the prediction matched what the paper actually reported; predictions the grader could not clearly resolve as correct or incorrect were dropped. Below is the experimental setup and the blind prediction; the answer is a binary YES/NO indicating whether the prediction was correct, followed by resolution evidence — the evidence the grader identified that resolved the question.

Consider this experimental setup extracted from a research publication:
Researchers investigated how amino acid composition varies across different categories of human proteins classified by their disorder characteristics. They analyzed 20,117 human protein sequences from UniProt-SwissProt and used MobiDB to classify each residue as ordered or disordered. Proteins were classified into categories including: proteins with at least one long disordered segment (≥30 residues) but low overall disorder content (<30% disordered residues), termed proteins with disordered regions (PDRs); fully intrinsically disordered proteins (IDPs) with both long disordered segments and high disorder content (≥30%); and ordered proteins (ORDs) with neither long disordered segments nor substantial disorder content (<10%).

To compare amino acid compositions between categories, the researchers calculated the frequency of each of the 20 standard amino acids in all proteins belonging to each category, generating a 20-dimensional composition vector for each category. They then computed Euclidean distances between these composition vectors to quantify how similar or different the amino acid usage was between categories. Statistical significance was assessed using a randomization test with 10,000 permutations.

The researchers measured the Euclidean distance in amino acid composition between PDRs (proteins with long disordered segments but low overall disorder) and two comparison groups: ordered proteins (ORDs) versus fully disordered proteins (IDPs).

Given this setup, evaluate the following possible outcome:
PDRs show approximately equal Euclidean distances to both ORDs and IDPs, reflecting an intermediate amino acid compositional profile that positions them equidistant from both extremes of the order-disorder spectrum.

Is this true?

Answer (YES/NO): NO